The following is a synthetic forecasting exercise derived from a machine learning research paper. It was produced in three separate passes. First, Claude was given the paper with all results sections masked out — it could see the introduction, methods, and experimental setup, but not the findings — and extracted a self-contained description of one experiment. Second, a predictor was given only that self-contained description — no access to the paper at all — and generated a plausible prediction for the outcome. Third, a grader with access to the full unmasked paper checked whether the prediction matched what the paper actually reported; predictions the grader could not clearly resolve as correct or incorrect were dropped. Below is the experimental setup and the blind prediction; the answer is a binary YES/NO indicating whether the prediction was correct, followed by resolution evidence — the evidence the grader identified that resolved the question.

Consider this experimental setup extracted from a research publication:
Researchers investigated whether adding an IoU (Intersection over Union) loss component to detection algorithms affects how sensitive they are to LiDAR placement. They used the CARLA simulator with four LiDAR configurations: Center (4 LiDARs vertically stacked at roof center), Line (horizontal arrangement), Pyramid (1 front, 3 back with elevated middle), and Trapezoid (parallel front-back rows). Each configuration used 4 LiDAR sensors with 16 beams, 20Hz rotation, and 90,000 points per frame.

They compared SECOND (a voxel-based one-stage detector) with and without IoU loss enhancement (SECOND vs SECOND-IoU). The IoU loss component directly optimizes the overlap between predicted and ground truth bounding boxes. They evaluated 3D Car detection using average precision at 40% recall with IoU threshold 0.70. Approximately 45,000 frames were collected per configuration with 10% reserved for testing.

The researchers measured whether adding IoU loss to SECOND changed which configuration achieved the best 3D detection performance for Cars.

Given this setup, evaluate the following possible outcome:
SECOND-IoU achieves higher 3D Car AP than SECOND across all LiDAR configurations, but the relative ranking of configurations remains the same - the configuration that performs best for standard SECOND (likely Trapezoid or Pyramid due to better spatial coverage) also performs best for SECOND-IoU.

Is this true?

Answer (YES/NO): NO